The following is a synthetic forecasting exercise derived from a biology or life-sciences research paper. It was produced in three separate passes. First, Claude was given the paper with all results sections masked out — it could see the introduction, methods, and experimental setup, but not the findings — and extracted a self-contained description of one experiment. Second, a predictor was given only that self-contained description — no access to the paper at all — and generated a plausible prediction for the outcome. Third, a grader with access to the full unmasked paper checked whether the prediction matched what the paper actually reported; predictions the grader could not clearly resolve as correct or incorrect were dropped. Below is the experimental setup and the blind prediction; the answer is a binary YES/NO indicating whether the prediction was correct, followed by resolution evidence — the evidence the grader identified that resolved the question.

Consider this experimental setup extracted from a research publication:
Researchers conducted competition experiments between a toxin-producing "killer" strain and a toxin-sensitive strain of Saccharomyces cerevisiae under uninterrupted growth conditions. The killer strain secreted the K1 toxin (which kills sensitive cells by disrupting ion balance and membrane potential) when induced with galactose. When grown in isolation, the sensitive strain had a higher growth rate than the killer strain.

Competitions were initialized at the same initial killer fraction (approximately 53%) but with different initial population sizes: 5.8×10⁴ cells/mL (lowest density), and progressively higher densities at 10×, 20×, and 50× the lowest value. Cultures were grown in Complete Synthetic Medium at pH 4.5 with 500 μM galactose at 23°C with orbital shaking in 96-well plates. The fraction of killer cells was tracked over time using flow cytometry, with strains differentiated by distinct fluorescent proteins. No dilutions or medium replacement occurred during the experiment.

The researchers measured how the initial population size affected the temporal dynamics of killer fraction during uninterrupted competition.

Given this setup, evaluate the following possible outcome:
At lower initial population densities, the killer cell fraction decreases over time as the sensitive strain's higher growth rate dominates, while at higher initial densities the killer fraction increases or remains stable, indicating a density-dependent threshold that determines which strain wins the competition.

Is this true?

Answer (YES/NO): NO